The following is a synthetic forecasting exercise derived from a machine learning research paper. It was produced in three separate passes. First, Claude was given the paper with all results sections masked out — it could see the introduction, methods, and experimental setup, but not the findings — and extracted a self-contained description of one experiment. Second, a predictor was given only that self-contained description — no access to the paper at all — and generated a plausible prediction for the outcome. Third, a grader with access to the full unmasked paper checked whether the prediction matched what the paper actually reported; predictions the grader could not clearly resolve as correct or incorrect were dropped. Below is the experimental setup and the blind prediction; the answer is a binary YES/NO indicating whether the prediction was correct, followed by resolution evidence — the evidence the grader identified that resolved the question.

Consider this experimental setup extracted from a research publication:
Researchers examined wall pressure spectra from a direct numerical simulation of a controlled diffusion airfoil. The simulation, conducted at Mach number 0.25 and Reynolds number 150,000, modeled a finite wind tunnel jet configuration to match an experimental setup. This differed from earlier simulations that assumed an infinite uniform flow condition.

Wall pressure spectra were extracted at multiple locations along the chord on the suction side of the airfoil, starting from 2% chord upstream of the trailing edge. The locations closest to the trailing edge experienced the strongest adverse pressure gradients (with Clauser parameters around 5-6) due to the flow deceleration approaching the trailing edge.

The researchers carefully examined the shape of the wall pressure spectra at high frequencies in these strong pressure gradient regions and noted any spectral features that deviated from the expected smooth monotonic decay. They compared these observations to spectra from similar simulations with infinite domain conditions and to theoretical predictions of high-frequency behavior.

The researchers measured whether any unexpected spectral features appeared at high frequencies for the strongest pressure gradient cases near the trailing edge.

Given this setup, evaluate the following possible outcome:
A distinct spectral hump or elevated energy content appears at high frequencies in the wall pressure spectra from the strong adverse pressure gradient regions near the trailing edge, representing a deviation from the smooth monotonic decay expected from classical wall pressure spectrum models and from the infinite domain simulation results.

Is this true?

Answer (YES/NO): YES